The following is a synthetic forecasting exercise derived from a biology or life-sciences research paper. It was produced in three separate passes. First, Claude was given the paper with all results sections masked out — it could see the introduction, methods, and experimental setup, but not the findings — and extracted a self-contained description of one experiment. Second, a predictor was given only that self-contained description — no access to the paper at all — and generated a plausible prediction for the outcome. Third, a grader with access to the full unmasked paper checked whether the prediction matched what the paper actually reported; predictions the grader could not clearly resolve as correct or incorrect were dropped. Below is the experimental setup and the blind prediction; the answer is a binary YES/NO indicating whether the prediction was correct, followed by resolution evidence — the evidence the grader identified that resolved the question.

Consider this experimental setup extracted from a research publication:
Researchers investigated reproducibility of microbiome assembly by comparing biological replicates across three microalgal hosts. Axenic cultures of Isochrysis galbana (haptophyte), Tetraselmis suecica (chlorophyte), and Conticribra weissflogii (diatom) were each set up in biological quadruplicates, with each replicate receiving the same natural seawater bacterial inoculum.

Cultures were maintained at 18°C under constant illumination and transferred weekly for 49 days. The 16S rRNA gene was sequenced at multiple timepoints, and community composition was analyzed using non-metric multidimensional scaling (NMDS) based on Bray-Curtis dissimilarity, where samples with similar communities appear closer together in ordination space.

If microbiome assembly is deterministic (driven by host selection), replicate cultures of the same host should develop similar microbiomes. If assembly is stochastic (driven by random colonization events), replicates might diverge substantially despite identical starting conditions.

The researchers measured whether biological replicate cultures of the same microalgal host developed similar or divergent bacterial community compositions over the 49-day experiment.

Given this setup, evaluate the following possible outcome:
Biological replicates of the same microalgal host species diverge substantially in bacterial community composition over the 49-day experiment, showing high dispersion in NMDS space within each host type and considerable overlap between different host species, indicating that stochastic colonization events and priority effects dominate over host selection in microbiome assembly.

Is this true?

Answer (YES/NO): NO